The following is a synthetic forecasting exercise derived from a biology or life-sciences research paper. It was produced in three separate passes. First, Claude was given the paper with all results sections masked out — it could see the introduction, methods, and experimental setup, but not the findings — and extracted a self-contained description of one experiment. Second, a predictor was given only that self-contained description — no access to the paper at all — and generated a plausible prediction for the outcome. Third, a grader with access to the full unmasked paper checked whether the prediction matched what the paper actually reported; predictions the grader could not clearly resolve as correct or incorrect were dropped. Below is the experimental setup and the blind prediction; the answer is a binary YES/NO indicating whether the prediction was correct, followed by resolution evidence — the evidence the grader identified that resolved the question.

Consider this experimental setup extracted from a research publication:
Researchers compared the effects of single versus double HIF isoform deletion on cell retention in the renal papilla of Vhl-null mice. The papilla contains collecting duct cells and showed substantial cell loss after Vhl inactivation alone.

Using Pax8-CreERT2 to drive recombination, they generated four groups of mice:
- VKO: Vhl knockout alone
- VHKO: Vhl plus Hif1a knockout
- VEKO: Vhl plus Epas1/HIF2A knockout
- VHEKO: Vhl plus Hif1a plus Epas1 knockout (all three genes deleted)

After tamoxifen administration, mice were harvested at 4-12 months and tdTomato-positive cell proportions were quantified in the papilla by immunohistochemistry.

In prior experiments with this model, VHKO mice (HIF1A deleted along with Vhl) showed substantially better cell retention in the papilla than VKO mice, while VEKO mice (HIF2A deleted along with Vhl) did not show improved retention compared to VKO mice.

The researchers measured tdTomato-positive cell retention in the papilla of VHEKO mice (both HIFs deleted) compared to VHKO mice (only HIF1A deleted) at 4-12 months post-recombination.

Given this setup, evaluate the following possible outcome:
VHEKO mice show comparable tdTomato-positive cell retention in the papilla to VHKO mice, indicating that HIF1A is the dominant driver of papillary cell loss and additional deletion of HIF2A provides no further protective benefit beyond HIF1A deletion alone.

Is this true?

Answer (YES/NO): YES